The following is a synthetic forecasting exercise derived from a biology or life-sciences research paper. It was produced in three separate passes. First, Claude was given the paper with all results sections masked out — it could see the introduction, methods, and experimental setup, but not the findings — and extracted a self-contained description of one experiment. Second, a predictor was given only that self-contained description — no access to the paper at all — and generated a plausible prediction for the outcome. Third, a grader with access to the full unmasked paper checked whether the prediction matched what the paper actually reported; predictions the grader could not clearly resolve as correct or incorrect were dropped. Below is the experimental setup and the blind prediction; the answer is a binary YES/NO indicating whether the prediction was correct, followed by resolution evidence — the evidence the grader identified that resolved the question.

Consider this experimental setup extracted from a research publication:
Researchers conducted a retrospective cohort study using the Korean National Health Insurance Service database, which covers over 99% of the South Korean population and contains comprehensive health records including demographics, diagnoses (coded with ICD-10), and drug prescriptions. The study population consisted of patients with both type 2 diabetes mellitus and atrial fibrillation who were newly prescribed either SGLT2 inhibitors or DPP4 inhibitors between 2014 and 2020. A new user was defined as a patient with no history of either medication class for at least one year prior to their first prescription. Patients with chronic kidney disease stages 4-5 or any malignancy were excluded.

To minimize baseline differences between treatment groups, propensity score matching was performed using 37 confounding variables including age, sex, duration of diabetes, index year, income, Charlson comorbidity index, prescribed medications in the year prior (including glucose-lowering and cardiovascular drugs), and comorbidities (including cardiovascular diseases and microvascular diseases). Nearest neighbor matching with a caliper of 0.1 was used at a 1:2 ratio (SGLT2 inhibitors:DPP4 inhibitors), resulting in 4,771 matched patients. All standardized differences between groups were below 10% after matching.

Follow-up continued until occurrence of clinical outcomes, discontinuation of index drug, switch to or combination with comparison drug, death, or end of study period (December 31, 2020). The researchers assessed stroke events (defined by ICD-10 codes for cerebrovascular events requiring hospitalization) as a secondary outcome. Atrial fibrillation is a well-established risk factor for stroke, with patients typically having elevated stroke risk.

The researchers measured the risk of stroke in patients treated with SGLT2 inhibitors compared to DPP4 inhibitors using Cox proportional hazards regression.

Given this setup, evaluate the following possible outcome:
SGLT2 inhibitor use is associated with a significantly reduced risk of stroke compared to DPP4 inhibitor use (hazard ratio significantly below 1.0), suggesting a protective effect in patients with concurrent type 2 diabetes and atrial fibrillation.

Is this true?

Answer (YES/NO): NO